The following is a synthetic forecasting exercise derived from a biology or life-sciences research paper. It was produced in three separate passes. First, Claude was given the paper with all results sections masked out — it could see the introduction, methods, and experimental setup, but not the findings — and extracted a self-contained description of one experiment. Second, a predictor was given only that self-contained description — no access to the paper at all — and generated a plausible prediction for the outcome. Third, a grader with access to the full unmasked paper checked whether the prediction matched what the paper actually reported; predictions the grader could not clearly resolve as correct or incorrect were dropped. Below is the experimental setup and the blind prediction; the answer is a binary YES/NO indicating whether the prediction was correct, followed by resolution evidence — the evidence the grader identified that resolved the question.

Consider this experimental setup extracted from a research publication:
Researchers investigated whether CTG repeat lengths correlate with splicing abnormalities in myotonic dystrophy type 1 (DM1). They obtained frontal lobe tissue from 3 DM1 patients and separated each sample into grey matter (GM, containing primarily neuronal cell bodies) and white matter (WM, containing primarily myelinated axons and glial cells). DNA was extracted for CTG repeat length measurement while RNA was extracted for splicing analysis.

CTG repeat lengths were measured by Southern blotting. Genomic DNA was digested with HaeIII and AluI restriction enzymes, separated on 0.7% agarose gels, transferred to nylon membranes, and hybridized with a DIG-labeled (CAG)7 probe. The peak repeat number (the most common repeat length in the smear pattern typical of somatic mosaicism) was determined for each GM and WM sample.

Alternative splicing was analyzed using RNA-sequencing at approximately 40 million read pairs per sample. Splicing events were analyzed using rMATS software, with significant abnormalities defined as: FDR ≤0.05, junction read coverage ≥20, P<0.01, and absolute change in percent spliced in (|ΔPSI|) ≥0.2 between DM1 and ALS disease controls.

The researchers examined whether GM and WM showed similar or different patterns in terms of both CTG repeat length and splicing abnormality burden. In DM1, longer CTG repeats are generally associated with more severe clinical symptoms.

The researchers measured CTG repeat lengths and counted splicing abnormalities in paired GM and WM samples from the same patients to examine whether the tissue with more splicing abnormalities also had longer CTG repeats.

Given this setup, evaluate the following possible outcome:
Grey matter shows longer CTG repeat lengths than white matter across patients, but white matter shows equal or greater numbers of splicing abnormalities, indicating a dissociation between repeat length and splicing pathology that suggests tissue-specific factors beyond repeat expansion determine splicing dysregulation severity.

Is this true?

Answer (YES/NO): NO